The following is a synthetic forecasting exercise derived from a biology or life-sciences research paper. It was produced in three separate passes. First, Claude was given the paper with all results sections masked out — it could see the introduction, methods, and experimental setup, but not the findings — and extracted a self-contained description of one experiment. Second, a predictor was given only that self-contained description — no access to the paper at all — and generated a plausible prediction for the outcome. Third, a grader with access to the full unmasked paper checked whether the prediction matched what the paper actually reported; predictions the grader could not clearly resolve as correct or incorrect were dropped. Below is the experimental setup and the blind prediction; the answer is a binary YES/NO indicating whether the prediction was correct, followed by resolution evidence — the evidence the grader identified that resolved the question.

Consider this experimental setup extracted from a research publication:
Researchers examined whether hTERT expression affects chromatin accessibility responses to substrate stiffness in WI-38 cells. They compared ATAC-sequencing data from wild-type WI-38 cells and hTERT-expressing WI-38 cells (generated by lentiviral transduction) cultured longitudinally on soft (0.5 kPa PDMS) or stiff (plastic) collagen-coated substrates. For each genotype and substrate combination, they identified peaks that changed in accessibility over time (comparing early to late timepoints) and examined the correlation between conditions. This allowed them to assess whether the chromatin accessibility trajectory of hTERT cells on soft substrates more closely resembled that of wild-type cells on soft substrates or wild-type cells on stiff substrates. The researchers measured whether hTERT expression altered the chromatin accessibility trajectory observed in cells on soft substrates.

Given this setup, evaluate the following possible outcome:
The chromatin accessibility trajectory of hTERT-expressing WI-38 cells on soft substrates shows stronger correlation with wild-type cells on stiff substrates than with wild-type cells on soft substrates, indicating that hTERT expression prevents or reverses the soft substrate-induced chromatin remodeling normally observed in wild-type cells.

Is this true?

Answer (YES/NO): YES